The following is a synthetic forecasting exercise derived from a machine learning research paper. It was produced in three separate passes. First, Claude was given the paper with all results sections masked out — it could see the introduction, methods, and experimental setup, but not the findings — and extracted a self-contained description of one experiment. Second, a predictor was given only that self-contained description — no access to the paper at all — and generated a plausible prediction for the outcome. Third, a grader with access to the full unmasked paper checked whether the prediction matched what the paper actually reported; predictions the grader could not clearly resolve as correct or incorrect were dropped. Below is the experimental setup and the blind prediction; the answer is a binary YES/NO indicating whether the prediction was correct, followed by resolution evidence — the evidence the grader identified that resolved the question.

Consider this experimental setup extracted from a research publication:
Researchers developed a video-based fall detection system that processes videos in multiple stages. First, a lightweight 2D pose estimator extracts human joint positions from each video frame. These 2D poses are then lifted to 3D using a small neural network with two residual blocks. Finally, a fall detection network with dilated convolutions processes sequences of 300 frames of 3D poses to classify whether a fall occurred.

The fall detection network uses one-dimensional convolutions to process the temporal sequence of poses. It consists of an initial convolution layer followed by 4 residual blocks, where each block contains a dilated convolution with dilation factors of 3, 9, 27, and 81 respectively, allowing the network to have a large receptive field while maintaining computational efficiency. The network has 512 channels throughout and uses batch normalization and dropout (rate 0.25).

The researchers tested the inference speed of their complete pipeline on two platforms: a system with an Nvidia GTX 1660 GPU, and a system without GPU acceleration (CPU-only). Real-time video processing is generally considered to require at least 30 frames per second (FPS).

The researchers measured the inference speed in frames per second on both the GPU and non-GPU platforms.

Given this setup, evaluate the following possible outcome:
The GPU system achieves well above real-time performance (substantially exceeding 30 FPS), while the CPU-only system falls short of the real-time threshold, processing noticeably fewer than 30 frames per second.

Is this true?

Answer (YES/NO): YES